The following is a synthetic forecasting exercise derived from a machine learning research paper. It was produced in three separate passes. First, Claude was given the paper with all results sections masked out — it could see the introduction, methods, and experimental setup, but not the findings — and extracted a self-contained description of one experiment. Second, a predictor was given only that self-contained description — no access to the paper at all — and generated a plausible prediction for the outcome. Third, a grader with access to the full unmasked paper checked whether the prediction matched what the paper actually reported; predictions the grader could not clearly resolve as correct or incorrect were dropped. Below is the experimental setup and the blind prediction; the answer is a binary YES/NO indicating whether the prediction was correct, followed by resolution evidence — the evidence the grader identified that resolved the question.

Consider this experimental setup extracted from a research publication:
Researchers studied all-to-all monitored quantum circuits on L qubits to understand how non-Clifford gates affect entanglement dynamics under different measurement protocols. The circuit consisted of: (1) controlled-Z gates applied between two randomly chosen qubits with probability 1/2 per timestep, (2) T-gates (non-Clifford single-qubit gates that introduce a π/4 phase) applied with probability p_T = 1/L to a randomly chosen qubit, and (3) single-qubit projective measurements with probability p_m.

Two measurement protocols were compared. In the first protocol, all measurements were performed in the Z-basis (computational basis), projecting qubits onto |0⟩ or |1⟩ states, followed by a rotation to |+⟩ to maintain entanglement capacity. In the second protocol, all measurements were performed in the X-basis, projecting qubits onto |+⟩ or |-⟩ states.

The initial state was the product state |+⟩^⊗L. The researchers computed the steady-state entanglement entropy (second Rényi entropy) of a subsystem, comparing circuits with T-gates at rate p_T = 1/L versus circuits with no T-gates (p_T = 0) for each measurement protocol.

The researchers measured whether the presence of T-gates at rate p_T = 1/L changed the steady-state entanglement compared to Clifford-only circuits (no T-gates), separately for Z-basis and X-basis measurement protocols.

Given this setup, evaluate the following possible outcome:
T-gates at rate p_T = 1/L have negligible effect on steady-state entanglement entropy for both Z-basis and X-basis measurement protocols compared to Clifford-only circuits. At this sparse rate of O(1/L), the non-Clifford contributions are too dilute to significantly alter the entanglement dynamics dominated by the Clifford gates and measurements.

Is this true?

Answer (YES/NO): YES